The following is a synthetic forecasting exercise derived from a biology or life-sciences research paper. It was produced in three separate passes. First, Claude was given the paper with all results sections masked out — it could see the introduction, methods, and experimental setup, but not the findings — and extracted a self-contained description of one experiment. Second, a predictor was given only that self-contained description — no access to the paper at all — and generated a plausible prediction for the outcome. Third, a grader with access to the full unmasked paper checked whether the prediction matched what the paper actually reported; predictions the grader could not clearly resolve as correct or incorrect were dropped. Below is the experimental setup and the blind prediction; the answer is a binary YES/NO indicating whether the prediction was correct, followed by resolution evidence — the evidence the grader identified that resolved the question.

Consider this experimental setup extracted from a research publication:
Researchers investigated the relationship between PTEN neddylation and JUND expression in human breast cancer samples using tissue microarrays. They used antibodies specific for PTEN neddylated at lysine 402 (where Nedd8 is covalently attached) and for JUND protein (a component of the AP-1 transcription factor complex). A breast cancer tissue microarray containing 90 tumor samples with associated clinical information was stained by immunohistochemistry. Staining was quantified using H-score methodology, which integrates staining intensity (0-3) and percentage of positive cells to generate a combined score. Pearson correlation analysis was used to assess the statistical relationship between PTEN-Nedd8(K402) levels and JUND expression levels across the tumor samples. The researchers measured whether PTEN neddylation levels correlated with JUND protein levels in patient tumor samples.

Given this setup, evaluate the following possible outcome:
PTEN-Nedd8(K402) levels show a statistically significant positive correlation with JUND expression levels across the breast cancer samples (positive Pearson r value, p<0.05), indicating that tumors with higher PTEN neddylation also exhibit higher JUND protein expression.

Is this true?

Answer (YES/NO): YES